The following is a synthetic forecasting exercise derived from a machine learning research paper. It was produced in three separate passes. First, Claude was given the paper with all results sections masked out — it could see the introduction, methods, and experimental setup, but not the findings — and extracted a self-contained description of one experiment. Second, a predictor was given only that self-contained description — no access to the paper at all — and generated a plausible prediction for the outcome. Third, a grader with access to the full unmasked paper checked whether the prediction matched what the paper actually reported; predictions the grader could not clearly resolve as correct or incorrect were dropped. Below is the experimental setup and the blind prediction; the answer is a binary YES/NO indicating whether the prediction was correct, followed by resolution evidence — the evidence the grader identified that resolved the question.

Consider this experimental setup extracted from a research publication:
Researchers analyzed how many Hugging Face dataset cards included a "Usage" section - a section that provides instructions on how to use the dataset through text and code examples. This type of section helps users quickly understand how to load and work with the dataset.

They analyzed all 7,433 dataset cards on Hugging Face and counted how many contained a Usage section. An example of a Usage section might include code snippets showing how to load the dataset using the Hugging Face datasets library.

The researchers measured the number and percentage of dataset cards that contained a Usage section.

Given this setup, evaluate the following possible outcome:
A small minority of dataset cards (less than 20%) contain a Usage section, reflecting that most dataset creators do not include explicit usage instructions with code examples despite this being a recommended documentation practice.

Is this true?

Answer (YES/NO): NO